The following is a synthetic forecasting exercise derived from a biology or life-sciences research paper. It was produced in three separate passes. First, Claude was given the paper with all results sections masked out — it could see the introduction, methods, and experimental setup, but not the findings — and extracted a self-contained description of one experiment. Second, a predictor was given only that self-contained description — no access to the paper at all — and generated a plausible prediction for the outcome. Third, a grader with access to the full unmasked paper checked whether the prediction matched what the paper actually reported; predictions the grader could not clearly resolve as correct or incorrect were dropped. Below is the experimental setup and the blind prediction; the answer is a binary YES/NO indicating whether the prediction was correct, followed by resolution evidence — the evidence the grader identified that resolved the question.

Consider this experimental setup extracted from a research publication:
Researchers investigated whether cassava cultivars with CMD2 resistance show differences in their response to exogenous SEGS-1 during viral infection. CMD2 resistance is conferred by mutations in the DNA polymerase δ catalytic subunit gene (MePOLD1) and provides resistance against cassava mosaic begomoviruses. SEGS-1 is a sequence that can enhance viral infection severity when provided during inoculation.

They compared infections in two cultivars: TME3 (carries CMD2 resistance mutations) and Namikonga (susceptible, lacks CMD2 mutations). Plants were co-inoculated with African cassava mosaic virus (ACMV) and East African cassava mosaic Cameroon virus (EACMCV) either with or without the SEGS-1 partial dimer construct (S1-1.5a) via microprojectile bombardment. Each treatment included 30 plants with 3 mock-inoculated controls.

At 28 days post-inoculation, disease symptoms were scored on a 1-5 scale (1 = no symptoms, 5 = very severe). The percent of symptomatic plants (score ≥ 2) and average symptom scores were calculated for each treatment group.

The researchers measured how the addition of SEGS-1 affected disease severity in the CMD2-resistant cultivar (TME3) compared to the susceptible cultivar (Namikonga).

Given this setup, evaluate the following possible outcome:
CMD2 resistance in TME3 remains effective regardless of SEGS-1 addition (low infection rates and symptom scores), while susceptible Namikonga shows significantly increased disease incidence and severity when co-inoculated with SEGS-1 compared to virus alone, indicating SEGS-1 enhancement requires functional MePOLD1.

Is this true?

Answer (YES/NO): NO